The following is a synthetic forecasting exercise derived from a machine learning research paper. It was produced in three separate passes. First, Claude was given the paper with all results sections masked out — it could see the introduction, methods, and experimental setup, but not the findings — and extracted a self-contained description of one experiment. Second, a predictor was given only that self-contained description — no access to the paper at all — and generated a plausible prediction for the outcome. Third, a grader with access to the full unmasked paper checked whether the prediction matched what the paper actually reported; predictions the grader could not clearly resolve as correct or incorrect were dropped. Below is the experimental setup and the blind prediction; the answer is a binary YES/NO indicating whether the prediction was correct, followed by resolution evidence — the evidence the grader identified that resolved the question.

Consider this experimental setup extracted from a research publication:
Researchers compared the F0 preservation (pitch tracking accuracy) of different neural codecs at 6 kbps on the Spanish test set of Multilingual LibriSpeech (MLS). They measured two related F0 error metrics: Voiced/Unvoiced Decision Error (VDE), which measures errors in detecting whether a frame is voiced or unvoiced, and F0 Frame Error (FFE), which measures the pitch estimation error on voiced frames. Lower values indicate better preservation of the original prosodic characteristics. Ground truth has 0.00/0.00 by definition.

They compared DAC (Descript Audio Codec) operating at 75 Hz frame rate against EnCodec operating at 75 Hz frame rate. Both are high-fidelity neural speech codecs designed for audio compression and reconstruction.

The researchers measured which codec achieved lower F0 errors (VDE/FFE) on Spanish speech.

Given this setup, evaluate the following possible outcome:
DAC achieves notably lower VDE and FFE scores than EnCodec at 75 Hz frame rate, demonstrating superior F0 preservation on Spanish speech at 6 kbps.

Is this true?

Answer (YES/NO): YES